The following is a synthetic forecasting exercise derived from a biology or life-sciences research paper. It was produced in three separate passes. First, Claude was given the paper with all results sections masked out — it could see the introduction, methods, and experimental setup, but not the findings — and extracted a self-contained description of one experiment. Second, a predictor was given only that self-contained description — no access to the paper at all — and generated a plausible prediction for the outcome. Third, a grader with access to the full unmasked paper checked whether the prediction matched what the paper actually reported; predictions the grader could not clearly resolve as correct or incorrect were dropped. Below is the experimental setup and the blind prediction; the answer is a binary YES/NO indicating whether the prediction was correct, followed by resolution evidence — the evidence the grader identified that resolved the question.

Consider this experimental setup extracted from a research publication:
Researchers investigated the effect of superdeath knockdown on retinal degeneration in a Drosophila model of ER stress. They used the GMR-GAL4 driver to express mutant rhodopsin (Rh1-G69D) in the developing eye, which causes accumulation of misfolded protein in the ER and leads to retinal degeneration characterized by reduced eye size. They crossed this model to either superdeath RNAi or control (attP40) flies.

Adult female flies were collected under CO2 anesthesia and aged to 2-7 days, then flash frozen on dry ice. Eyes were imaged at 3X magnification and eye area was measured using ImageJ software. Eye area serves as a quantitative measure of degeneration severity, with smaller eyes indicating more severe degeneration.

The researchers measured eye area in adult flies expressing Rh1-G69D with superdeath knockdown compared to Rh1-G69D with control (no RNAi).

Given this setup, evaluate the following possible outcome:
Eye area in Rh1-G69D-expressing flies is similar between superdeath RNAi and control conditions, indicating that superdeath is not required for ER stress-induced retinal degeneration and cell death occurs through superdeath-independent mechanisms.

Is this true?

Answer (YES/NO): NO